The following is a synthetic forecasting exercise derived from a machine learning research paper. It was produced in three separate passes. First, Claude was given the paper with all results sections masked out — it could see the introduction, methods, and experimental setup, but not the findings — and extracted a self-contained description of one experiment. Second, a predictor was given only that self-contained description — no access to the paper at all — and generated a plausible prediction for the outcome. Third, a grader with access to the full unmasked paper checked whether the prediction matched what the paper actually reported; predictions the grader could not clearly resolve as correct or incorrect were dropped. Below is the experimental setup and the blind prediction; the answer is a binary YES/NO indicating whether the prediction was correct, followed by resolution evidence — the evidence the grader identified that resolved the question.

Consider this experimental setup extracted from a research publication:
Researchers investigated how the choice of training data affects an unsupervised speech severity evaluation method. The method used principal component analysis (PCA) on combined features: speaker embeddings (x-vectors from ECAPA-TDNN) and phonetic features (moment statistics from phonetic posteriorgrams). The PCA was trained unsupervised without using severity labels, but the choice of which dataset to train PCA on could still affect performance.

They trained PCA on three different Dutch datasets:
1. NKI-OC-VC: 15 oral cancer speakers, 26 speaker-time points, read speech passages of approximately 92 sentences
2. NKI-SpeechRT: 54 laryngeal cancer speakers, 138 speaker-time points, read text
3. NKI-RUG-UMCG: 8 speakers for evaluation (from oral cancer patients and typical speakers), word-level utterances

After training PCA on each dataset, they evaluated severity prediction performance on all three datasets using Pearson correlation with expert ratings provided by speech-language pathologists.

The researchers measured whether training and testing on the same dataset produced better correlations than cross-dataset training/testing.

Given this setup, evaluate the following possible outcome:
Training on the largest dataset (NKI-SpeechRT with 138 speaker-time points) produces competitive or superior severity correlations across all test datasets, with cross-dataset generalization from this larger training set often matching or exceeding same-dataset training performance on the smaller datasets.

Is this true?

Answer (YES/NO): NO